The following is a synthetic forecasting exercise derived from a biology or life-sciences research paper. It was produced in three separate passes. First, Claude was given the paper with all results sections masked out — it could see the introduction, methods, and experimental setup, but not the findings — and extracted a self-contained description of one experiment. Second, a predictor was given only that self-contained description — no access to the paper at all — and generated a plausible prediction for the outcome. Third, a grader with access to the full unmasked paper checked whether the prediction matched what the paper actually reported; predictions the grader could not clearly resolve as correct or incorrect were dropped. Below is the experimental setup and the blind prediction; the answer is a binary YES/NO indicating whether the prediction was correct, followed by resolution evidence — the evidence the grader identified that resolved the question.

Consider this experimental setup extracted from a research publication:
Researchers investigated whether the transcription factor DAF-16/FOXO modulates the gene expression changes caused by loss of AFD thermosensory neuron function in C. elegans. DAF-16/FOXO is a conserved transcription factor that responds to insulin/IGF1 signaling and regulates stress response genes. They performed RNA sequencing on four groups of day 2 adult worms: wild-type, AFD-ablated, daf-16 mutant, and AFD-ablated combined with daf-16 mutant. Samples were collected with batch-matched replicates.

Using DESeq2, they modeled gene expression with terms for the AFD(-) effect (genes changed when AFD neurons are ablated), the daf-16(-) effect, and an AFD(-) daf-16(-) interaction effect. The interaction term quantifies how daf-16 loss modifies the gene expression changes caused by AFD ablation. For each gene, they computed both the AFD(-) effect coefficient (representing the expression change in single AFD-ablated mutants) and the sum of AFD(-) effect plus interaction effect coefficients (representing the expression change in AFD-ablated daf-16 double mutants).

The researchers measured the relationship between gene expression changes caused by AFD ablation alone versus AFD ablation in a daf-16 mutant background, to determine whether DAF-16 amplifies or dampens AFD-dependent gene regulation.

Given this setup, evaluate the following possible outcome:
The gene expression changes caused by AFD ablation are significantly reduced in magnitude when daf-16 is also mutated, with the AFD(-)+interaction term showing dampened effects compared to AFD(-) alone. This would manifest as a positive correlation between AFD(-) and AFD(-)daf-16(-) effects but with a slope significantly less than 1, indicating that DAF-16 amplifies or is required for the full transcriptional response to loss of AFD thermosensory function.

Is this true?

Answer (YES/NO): YES